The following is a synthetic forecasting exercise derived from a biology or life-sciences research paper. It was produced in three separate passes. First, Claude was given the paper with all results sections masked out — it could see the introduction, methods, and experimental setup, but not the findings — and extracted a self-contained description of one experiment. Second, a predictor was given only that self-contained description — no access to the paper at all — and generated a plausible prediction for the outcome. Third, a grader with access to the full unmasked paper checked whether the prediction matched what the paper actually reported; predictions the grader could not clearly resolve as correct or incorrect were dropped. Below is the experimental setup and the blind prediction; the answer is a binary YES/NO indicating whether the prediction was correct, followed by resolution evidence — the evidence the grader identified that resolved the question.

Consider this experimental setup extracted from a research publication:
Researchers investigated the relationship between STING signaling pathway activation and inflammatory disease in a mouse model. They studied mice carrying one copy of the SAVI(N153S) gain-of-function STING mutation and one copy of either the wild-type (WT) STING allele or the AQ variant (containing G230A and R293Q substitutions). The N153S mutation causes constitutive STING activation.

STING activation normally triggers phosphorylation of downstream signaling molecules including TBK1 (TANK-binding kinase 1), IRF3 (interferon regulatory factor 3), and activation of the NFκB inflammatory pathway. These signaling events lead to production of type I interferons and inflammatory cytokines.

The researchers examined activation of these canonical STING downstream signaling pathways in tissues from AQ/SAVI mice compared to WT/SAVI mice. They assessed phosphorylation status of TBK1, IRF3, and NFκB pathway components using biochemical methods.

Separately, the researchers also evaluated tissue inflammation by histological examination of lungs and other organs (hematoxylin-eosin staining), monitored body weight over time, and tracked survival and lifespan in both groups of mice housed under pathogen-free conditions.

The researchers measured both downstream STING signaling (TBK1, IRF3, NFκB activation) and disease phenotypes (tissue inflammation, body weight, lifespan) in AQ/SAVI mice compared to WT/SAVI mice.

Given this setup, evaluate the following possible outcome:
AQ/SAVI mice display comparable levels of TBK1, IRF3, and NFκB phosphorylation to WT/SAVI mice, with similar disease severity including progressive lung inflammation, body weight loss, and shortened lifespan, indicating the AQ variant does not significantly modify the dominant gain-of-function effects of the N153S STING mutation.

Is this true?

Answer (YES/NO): NO